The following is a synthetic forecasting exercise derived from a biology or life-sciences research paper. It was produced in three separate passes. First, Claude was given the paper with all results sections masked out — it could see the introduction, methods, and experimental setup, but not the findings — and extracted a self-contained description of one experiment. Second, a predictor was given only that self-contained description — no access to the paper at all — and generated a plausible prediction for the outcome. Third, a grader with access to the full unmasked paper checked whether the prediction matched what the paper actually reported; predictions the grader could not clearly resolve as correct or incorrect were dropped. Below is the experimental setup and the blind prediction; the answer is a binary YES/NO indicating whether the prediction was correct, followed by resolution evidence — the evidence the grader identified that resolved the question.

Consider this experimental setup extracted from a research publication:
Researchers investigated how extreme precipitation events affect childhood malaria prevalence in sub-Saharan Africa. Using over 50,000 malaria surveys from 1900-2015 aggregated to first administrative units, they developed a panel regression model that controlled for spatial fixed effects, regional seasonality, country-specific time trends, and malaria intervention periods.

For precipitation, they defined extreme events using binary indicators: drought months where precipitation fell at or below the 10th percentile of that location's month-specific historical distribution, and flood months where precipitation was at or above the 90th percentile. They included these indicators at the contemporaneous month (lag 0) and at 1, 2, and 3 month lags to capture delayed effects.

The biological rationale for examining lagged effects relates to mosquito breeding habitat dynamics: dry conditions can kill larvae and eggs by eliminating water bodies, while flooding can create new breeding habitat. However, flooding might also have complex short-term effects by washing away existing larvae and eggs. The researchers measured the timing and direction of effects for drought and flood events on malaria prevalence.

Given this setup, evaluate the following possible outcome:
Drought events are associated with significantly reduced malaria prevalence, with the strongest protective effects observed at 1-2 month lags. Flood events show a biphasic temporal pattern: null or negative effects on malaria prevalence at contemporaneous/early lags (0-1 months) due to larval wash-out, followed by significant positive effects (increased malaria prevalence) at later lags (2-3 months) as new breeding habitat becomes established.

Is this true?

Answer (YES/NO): NO